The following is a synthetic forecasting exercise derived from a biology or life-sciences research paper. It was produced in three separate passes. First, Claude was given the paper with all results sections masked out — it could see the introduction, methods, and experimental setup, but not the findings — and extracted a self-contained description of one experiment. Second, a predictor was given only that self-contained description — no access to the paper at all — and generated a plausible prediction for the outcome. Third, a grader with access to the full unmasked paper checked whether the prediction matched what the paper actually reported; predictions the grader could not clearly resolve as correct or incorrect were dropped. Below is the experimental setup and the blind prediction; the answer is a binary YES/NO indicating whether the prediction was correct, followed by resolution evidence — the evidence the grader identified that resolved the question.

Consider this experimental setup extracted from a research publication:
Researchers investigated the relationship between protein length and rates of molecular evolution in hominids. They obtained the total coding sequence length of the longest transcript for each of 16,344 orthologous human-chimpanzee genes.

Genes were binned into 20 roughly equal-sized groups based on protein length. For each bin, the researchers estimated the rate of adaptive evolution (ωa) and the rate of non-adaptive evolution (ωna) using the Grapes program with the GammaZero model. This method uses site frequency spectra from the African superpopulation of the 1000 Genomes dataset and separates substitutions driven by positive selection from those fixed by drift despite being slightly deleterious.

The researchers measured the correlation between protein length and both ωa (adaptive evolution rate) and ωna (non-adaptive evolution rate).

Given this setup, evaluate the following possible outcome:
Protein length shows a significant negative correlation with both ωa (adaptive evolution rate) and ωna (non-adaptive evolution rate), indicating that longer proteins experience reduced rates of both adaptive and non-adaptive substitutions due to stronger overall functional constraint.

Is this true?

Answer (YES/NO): NO